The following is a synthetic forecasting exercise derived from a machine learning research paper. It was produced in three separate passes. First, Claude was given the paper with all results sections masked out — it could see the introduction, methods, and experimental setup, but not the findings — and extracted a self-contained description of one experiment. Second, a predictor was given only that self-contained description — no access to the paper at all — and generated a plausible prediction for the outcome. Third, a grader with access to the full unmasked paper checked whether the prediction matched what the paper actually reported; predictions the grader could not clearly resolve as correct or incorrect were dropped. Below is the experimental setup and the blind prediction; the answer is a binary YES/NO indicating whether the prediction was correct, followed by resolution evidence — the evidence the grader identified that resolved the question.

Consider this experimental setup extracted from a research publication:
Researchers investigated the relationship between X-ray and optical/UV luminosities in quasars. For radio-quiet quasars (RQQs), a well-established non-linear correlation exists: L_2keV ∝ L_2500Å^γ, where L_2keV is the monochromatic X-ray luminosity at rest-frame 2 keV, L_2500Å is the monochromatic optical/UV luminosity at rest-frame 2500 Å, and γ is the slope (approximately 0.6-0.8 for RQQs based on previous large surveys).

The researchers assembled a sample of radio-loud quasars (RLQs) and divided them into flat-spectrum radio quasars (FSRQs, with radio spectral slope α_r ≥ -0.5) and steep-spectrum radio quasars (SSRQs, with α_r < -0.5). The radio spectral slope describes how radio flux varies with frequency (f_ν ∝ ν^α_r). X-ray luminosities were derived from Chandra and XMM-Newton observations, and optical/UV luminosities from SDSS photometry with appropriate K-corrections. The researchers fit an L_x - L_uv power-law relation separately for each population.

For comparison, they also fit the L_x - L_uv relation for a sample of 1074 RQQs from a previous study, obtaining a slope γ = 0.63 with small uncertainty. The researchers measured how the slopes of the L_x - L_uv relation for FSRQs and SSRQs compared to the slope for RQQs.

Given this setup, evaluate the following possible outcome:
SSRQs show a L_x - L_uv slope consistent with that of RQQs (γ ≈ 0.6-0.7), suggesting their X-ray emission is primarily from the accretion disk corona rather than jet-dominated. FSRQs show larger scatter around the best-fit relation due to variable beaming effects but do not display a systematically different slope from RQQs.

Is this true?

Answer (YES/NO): NO